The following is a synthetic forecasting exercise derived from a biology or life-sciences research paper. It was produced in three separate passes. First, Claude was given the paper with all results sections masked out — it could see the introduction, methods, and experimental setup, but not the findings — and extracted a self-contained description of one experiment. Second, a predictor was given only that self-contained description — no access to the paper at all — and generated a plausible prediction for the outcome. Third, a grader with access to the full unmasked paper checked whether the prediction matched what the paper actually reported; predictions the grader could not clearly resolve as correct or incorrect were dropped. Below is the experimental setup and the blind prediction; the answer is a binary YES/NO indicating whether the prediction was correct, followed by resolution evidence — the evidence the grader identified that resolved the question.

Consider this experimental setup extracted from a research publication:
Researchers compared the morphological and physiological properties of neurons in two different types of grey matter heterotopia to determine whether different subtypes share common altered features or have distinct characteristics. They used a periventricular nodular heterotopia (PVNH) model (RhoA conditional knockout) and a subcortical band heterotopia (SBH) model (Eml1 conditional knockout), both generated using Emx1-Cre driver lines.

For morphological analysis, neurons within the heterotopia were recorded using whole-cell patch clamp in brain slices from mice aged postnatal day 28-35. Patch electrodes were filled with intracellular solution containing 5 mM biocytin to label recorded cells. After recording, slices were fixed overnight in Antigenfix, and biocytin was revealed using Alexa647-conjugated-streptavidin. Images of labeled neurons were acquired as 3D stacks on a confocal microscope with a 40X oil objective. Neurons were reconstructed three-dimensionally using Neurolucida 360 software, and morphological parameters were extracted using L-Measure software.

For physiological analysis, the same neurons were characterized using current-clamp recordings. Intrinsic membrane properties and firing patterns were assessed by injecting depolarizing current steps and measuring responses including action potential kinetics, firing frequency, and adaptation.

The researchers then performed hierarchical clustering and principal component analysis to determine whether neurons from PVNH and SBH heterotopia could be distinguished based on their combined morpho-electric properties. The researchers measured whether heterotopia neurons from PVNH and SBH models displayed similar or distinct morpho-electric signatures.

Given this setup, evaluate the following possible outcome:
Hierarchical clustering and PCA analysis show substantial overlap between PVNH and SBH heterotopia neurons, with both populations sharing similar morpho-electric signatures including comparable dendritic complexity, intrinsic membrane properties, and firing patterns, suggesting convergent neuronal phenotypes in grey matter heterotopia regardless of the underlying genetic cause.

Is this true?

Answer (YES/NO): NO